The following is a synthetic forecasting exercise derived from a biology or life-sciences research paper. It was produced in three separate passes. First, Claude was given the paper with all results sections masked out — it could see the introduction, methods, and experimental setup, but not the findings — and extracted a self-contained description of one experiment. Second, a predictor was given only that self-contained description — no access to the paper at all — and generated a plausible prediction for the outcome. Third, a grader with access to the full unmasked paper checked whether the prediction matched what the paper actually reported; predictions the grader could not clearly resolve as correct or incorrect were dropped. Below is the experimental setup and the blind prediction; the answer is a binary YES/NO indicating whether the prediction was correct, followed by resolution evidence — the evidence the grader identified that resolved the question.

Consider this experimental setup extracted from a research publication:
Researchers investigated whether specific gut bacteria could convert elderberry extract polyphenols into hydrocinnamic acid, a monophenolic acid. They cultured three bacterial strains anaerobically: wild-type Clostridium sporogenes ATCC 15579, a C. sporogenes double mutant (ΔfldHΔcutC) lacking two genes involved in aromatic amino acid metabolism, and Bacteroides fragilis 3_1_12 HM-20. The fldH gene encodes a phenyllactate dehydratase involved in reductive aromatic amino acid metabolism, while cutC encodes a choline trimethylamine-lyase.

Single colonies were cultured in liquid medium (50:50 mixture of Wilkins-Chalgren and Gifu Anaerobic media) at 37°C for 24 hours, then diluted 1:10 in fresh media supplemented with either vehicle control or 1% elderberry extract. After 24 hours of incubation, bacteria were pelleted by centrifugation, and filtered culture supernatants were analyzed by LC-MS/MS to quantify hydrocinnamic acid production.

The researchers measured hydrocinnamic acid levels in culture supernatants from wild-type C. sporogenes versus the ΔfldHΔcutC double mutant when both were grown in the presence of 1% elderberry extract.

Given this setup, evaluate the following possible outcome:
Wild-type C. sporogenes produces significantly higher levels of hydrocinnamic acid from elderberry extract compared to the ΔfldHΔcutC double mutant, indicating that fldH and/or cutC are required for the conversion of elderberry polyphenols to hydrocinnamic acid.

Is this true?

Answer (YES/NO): NO